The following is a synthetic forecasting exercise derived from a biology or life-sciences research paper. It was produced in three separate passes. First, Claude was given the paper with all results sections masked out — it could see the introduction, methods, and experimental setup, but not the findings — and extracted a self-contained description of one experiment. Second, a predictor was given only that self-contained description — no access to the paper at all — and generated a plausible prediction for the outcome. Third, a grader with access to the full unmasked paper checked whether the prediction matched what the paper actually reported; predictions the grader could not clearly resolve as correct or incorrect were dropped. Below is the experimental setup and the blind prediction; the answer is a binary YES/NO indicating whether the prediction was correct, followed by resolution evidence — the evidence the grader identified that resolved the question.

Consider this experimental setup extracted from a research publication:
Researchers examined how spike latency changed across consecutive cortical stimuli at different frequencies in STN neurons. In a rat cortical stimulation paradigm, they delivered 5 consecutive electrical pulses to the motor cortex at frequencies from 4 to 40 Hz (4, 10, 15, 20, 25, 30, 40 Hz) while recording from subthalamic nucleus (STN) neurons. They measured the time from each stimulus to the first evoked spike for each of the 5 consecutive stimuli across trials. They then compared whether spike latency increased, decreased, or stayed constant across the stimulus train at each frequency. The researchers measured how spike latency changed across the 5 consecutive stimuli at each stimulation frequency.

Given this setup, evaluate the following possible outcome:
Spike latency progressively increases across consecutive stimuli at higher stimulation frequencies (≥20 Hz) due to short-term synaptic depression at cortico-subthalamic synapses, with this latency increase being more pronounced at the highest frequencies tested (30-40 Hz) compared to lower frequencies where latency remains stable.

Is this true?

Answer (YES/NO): NO